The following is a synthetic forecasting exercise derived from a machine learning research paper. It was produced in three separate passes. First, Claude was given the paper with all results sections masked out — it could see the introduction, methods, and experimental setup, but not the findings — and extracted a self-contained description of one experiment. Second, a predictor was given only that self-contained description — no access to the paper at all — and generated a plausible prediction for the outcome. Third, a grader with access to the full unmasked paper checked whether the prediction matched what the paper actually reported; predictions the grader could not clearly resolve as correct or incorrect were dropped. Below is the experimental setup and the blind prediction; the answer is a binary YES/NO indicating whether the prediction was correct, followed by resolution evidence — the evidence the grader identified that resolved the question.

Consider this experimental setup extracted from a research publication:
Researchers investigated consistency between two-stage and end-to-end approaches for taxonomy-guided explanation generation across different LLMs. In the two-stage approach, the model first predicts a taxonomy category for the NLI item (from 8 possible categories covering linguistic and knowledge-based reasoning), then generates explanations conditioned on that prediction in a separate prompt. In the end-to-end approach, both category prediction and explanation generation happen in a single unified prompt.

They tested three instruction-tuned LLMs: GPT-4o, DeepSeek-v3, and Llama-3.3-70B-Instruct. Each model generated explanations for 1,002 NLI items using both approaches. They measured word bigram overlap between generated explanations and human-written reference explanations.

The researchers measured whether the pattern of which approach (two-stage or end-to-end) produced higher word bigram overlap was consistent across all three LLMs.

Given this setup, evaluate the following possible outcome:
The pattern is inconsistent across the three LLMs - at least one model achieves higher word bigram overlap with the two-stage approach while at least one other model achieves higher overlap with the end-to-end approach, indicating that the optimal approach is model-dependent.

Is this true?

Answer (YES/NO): YES